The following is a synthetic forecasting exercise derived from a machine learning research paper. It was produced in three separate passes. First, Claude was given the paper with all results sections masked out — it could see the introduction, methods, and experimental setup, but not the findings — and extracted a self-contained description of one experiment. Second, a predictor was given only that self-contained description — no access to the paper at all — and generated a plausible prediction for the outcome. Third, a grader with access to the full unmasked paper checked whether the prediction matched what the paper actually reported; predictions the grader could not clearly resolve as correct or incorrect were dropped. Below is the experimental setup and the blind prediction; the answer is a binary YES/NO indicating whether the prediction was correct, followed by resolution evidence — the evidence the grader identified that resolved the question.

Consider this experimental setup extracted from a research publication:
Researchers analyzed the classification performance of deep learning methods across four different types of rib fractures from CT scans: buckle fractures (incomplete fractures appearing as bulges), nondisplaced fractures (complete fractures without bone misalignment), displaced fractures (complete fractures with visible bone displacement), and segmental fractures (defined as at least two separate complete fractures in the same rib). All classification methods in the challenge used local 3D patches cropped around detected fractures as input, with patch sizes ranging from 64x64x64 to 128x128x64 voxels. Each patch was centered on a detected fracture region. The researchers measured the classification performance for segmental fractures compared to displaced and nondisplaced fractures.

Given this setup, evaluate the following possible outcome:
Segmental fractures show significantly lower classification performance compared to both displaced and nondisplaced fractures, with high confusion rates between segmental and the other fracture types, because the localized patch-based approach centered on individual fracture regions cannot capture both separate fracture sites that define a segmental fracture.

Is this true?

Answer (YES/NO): YES